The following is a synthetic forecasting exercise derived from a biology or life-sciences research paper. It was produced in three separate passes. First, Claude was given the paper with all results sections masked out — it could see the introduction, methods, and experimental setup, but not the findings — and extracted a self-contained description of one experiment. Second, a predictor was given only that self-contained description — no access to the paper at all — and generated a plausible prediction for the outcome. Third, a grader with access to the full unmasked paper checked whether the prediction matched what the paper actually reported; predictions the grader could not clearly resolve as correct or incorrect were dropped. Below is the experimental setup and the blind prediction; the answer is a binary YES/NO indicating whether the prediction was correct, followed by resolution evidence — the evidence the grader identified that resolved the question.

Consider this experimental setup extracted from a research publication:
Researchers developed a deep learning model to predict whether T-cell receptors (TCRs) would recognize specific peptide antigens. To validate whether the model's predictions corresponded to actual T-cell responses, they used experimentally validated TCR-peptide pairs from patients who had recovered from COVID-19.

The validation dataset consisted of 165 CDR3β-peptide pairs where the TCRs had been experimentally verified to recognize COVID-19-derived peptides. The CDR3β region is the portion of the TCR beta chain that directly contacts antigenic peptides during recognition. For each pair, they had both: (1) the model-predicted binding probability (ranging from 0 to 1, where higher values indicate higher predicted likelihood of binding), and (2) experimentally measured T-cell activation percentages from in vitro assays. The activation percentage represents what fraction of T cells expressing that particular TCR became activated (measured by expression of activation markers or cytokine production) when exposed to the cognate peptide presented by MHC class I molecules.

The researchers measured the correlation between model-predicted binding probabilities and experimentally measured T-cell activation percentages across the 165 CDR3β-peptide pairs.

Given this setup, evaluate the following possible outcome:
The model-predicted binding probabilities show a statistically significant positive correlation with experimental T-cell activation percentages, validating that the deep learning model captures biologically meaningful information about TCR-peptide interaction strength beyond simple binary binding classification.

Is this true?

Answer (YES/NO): YES